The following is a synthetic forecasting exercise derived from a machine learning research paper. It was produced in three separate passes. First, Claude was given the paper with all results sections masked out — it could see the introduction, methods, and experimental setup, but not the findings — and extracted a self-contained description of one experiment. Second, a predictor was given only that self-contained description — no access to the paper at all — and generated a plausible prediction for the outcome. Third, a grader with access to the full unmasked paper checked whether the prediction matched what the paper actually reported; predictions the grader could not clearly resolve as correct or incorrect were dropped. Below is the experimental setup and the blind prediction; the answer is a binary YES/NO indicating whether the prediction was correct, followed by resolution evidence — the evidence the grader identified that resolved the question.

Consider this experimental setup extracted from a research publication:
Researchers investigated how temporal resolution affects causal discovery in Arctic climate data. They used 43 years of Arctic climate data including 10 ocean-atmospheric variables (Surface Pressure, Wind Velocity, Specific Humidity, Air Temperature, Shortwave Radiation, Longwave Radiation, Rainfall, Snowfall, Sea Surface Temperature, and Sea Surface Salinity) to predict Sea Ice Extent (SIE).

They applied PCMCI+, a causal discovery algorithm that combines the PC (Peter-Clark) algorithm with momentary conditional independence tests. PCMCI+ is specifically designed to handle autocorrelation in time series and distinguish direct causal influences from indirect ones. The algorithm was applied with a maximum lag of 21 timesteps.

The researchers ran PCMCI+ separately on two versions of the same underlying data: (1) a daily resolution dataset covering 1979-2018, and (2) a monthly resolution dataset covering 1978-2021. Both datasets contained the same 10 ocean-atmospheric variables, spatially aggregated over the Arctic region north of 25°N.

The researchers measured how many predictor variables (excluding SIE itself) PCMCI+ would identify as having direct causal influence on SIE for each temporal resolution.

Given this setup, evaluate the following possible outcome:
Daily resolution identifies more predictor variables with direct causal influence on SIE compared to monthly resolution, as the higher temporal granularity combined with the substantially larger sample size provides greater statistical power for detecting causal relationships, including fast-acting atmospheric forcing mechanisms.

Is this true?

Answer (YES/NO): YES